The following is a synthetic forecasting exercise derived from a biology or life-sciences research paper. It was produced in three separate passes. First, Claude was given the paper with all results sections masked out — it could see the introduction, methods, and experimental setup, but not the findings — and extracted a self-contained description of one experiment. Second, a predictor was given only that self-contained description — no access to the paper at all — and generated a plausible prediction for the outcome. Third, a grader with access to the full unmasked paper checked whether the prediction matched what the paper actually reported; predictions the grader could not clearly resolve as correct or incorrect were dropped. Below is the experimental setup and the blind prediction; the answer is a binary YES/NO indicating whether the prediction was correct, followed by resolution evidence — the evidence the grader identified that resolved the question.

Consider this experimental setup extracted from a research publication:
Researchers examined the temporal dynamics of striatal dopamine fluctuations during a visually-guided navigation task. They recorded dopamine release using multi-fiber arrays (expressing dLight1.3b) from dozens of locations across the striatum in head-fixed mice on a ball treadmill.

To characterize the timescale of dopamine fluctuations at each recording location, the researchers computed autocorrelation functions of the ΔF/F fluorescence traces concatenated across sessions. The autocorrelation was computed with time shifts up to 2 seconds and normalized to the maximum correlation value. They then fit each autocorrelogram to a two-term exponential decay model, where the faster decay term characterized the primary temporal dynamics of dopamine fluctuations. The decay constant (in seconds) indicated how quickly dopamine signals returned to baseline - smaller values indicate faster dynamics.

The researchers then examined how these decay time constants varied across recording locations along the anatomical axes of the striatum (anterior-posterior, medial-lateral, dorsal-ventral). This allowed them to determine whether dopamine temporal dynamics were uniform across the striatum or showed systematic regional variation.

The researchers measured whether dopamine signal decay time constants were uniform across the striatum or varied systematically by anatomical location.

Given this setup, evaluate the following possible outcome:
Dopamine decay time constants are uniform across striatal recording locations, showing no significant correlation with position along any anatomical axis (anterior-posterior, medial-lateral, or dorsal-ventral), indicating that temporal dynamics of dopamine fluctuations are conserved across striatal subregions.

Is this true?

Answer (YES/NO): NO